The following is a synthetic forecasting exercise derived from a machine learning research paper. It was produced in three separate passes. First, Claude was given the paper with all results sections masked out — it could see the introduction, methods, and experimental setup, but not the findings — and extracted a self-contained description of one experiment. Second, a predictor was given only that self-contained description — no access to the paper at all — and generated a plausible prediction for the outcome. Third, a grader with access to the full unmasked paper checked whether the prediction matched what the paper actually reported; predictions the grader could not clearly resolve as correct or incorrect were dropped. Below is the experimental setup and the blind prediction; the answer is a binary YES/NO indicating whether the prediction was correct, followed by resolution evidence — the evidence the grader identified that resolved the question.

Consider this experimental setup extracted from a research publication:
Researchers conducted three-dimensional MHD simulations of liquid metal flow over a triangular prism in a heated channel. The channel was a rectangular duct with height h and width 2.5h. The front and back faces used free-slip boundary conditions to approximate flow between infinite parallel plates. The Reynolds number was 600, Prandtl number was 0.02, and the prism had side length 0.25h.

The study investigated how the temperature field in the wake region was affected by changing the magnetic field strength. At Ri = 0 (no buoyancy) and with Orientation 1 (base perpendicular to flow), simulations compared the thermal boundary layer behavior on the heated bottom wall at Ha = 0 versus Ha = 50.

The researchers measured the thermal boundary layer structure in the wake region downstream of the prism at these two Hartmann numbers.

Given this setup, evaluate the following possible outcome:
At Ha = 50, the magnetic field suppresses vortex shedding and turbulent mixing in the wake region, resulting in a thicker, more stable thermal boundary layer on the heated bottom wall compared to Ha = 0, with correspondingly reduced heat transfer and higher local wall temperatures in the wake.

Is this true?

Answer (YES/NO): NO